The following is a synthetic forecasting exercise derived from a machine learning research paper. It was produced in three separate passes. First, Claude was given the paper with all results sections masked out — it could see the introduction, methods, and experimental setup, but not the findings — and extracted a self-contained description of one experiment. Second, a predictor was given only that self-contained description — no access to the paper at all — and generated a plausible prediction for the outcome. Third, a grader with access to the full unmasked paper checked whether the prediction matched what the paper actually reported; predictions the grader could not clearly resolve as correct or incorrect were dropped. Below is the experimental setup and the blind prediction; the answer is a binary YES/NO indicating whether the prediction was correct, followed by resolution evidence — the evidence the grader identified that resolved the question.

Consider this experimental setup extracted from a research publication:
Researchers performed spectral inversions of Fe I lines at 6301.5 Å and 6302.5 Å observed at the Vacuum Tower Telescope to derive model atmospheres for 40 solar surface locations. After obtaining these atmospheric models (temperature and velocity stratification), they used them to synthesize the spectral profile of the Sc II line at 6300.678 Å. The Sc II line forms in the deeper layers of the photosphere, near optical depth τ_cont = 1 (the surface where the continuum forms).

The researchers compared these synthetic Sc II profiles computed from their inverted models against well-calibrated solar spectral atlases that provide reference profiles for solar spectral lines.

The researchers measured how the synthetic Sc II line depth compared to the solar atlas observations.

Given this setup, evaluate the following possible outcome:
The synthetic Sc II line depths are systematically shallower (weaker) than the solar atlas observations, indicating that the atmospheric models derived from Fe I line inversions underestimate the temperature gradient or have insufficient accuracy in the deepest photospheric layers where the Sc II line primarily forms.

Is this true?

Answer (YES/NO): NO